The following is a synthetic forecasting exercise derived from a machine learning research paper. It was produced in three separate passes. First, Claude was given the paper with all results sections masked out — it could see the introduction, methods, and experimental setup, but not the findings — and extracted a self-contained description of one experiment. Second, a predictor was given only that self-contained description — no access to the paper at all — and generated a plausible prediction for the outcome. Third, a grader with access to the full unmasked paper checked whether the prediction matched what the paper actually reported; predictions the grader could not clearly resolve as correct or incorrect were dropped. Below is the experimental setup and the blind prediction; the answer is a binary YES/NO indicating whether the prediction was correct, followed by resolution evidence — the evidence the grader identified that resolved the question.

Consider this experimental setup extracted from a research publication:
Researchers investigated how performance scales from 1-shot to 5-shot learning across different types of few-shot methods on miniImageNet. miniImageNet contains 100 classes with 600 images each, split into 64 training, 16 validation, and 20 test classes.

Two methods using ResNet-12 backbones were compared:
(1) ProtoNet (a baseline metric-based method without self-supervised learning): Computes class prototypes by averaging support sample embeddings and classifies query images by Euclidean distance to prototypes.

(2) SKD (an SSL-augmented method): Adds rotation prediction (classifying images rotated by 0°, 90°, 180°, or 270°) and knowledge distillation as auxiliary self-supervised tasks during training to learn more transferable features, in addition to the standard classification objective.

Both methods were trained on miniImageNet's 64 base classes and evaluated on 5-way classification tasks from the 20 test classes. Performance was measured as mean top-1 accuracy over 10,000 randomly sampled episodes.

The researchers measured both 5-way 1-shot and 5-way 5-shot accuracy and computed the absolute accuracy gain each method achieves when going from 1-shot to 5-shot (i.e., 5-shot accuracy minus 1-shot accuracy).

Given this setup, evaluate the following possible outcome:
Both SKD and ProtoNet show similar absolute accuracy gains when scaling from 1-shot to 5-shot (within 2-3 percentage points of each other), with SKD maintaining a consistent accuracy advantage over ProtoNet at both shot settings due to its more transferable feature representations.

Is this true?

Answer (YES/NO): YES